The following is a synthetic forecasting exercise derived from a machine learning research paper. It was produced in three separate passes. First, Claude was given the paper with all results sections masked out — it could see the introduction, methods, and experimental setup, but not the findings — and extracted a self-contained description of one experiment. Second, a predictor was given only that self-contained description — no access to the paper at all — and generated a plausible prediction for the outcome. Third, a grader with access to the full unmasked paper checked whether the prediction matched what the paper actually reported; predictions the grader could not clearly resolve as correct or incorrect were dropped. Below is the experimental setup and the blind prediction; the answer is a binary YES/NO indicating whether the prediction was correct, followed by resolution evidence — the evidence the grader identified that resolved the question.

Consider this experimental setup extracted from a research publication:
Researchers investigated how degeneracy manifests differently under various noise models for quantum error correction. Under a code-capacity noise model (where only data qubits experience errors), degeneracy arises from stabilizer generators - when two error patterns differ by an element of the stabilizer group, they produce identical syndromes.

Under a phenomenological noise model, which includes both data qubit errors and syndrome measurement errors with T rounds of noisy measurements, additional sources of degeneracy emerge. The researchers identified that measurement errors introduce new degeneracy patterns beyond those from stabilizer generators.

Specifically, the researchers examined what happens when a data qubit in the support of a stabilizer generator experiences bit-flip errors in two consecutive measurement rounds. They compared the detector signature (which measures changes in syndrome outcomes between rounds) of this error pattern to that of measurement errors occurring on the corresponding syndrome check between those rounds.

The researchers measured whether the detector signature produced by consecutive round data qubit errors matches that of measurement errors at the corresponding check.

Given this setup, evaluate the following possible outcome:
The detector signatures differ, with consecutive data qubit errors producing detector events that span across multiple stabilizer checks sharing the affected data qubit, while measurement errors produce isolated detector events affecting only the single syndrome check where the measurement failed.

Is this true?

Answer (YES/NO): NO